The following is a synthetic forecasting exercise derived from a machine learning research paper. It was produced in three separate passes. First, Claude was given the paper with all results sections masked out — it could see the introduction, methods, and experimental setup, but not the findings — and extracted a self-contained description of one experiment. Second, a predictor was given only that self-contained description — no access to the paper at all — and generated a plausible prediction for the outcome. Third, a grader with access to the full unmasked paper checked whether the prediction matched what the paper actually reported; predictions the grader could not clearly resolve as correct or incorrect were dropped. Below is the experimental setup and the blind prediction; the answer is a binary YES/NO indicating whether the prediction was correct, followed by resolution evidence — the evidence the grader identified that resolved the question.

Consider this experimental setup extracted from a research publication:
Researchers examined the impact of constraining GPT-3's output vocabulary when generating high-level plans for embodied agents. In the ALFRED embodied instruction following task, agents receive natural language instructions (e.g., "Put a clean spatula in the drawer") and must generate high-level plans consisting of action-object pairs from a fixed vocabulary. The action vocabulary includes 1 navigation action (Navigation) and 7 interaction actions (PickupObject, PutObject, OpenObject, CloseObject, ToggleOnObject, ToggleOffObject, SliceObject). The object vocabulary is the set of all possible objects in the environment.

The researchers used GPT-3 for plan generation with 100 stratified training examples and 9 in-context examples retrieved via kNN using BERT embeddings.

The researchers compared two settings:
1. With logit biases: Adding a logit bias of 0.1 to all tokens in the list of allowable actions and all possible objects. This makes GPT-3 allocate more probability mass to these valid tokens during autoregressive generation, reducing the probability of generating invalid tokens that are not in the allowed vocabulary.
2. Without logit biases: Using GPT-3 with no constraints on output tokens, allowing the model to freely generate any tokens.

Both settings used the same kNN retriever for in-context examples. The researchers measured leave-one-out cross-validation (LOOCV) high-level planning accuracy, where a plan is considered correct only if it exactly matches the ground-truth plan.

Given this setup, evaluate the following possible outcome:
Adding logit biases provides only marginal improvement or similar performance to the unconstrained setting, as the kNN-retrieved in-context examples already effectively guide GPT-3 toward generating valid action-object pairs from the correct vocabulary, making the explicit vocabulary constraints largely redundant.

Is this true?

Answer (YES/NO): NO